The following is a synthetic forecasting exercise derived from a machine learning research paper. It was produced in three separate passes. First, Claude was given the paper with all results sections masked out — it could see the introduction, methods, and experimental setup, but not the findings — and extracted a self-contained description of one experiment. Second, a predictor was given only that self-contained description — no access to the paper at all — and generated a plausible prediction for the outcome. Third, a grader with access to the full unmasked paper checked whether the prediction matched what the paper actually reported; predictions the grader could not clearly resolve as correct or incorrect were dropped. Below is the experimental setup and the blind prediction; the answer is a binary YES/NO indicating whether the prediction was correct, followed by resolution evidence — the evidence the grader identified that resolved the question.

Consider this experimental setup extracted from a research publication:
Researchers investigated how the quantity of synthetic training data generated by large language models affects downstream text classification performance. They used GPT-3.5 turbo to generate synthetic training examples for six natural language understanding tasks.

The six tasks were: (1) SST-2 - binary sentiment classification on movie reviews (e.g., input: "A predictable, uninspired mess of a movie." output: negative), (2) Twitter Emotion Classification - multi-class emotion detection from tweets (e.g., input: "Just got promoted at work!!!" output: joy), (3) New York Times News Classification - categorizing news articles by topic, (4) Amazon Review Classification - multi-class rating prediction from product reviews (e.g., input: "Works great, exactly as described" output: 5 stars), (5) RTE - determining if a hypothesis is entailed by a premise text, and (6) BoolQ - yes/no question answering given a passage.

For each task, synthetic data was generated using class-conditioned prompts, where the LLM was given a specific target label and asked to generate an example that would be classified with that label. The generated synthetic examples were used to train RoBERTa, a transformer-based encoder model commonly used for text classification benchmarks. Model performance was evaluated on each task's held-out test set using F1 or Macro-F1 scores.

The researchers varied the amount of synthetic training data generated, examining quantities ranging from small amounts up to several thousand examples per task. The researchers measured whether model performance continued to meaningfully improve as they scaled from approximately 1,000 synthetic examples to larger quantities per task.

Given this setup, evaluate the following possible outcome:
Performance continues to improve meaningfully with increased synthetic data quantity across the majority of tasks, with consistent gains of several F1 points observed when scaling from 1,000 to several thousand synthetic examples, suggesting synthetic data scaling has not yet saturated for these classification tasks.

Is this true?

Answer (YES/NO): NO